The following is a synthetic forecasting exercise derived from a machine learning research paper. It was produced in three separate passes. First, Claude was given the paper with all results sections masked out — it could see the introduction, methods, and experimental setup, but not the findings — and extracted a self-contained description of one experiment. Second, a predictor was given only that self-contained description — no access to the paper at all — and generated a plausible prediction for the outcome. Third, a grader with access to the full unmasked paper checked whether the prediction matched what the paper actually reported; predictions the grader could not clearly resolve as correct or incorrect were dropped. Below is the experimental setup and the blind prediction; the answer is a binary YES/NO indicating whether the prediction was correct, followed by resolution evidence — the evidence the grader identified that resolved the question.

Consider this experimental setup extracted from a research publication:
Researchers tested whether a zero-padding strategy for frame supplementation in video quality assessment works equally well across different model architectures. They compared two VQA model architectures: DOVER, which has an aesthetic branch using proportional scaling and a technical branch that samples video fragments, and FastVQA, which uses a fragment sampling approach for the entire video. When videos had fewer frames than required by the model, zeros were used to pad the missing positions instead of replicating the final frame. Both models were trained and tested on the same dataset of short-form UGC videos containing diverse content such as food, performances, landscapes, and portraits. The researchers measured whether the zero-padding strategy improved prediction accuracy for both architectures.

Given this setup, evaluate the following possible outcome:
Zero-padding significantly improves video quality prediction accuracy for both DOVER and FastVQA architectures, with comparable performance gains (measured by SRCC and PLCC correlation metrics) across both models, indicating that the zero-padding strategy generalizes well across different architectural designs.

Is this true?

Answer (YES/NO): NO